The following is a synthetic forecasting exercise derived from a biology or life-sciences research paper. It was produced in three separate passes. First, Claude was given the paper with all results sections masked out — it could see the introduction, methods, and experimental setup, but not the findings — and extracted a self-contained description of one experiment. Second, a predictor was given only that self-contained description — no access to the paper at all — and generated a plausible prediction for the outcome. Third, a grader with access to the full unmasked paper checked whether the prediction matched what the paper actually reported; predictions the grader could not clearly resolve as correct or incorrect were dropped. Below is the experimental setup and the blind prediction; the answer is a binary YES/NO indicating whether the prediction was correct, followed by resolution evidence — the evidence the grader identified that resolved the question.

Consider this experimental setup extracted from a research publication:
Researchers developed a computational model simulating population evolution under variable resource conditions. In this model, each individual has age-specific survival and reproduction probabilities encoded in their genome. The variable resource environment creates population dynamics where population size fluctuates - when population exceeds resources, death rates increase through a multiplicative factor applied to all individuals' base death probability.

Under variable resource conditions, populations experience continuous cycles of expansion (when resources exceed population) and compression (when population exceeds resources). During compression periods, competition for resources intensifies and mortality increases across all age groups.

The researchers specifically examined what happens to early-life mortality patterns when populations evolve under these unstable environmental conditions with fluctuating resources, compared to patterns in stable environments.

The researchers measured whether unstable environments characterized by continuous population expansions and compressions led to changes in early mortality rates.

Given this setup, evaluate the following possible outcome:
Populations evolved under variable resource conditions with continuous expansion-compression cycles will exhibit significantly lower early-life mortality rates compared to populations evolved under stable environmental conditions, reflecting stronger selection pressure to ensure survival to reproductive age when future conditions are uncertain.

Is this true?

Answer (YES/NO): NO